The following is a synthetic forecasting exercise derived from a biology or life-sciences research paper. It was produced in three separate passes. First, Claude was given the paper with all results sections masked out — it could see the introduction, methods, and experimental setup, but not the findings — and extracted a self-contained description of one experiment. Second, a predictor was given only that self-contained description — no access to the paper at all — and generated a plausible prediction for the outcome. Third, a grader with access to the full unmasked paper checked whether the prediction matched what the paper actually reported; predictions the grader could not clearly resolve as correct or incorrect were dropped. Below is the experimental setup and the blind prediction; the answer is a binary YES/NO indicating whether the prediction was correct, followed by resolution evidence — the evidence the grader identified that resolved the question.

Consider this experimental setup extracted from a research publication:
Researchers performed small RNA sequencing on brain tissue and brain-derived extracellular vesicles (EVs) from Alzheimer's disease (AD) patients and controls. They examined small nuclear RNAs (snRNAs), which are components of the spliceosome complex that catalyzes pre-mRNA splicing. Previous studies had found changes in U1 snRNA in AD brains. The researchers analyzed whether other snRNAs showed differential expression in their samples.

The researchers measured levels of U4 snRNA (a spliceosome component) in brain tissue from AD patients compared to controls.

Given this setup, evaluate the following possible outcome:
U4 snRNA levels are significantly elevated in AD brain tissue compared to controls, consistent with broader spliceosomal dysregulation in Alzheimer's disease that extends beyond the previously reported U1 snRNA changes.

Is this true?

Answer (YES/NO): YES